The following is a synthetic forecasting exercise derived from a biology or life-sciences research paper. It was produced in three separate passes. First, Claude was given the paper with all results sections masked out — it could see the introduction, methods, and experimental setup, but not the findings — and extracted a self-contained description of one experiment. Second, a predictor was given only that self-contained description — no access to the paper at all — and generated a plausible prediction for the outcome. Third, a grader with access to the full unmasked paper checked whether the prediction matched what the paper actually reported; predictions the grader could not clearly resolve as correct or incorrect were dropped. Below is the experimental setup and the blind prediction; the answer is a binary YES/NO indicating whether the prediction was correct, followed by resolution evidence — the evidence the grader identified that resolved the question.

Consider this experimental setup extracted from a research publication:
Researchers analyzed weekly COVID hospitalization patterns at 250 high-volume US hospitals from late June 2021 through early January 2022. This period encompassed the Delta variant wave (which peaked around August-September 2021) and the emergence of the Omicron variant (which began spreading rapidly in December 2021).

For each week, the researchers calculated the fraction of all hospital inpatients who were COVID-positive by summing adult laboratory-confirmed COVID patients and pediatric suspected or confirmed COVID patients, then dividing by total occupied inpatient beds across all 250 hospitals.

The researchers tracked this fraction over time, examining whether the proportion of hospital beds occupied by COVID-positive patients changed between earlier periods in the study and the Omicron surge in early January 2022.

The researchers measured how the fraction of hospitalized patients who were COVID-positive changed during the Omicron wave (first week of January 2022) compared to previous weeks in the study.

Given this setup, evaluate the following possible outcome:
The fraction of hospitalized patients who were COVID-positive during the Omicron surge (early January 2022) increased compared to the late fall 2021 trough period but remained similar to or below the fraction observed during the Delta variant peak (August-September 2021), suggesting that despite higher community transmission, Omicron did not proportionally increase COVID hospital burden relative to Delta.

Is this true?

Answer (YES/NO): NO